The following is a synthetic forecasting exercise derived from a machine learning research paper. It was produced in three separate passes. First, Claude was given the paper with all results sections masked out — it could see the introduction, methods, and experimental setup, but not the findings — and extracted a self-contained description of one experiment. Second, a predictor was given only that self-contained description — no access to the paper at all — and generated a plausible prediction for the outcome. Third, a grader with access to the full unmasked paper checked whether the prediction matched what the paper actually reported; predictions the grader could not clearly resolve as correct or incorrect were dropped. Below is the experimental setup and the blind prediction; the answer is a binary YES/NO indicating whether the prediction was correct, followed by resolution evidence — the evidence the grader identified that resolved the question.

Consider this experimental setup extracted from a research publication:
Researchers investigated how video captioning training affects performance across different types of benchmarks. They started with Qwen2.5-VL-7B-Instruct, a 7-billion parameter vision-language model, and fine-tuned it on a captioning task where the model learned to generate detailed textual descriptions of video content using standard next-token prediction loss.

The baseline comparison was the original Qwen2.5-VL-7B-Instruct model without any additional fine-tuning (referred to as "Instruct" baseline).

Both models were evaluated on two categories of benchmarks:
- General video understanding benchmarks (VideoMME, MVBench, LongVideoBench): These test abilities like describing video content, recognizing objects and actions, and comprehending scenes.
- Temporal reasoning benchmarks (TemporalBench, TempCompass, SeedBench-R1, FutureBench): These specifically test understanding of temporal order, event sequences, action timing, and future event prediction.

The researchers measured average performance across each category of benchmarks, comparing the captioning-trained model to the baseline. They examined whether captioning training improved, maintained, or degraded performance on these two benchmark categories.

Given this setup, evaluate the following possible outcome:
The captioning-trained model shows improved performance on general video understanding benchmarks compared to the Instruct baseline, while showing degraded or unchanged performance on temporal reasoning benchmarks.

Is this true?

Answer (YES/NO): NO